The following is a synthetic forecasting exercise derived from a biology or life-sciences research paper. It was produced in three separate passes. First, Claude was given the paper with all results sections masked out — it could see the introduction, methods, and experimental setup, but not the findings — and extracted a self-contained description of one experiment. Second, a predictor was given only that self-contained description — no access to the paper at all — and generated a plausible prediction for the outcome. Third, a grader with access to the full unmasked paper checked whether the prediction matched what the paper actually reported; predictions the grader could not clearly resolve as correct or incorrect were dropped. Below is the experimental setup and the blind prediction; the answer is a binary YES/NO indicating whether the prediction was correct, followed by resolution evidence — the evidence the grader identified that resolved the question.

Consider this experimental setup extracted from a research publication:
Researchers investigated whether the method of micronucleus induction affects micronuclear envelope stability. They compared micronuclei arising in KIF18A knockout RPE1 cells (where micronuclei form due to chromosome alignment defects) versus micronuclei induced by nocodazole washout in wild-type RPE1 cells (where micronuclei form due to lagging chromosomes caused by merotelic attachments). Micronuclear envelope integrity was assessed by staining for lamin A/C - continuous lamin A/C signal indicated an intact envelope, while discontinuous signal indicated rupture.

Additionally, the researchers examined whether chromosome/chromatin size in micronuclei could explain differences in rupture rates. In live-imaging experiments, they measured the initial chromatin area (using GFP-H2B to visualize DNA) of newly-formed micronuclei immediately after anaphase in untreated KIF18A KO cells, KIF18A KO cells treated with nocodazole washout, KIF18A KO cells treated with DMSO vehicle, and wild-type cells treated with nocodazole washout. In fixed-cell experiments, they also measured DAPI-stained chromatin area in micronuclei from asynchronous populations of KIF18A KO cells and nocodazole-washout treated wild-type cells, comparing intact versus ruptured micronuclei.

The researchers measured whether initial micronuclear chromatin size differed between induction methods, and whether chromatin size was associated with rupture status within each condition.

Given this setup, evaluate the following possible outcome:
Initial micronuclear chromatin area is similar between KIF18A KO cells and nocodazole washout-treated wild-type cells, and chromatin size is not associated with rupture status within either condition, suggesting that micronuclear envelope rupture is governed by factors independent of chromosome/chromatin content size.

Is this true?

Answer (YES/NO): YES